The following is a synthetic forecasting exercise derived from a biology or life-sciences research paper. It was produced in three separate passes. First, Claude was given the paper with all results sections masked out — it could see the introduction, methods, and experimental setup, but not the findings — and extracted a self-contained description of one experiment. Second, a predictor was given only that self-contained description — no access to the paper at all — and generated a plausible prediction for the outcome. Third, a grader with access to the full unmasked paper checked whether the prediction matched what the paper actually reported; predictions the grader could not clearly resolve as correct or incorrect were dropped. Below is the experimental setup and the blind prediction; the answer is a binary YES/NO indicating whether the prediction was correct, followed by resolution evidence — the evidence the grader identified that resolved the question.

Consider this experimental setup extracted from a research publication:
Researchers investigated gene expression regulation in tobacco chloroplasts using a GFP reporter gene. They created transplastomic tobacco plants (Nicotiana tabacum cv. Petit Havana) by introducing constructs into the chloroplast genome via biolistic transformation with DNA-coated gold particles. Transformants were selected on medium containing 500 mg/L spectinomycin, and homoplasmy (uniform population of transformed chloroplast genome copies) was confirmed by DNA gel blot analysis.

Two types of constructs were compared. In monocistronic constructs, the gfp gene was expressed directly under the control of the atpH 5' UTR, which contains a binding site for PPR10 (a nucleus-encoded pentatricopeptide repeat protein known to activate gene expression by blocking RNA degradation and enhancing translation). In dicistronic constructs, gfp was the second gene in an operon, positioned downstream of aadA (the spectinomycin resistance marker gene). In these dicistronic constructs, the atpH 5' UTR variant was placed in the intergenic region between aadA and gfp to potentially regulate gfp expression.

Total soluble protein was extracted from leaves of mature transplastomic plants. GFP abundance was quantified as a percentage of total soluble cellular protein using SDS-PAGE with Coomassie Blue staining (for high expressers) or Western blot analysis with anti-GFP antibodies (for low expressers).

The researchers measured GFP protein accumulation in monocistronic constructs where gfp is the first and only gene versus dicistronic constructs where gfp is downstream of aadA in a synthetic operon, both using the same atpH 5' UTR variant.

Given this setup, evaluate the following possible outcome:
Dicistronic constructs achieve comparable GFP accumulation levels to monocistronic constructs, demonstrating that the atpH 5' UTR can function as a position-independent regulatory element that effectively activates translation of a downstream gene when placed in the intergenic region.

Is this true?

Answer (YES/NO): YES